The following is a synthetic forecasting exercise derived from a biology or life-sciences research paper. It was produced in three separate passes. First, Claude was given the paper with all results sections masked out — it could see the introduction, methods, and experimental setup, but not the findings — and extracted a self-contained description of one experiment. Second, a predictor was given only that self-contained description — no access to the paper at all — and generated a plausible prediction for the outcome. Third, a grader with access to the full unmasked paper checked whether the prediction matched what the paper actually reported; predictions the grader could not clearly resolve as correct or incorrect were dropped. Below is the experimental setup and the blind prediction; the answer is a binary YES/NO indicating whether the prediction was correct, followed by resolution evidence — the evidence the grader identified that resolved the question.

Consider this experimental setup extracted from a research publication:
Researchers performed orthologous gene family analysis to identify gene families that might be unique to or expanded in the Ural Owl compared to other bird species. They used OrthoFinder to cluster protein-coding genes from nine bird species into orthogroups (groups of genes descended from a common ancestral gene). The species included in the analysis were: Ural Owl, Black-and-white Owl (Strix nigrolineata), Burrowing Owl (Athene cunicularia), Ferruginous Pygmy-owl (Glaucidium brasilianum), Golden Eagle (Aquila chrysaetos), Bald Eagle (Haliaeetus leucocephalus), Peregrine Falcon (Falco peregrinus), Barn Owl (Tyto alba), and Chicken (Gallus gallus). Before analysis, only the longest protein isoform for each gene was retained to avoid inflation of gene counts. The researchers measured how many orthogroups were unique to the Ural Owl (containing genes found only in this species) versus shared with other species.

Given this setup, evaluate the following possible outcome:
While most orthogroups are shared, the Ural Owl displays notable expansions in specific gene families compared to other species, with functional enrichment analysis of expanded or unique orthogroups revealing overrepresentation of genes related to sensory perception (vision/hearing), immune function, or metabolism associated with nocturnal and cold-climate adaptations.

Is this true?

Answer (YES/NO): NO